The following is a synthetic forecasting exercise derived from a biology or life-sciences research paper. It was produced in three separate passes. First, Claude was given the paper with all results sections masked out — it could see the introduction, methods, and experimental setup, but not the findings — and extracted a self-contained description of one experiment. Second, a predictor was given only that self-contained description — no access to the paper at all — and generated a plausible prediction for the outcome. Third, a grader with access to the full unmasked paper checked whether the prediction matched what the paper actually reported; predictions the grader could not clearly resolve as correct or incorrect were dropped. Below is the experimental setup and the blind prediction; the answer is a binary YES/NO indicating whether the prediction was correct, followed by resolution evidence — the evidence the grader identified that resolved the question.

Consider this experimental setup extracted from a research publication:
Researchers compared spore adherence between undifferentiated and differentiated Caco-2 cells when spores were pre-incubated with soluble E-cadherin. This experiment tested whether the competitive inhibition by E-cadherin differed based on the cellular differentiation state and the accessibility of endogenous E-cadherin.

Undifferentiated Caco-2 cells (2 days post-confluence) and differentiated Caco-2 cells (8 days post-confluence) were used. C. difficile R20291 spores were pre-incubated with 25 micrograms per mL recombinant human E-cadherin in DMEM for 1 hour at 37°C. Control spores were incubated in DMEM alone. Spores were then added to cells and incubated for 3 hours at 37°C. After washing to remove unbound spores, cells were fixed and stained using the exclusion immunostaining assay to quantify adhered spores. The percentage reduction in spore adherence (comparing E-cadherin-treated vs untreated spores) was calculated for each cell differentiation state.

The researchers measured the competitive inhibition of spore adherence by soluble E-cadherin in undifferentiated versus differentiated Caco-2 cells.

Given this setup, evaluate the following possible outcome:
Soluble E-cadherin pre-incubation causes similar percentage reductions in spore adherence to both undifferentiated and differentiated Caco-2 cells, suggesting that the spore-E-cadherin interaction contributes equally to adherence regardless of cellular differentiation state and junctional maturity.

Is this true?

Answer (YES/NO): NO